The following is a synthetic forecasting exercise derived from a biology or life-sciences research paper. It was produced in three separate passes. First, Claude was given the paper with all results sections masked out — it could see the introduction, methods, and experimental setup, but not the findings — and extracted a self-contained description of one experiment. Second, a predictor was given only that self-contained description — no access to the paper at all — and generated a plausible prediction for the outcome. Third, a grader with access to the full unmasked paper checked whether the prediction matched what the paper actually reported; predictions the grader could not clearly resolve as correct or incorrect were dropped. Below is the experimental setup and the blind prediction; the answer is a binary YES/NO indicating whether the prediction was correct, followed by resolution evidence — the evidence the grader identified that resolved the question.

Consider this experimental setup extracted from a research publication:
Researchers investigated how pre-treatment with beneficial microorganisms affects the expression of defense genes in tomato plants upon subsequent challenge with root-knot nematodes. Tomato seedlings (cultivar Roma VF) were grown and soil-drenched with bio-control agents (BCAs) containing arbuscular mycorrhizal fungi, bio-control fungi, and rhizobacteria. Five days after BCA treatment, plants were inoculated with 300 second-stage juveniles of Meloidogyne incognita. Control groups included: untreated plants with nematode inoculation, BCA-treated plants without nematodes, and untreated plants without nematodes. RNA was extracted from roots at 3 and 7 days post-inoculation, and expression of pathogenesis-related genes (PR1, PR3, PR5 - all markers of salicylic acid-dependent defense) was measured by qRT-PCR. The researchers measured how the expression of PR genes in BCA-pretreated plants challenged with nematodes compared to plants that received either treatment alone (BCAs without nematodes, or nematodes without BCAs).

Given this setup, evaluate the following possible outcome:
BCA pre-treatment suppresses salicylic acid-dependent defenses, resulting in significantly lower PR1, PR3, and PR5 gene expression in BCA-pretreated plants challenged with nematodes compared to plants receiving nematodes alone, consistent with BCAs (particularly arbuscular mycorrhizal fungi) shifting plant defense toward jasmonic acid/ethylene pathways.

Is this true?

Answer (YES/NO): NO